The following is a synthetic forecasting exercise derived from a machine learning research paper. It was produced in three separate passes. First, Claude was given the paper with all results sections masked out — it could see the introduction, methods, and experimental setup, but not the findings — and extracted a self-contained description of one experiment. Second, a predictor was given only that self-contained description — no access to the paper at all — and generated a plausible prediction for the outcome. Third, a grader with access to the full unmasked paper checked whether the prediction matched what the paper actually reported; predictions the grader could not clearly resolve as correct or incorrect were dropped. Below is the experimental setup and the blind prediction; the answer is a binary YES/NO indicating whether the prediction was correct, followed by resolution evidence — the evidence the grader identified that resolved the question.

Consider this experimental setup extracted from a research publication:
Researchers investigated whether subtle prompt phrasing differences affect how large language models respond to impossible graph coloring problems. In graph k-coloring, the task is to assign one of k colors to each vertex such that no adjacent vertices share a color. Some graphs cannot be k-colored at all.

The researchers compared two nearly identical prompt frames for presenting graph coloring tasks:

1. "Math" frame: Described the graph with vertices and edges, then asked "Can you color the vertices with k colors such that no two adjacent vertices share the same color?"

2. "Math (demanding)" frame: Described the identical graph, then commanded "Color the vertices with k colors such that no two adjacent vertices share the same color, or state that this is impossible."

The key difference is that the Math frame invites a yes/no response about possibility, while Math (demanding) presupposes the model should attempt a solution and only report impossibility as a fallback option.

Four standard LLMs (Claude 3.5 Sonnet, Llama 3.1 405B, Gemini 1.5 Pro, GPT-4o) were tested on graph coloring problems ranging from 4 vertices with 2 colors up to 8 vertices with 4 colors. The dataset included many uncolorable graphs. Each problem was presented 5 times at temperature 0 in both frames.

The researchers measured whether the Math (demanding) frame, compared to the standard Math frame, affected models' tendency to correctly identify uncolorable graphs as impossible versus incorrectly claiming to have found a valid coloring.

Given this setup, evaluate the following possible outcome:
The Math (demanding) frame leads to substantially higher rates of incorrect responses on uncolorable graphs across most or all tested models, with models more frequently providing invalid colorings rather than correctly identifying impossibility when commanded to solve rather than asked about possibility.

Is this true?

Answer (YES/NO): NO